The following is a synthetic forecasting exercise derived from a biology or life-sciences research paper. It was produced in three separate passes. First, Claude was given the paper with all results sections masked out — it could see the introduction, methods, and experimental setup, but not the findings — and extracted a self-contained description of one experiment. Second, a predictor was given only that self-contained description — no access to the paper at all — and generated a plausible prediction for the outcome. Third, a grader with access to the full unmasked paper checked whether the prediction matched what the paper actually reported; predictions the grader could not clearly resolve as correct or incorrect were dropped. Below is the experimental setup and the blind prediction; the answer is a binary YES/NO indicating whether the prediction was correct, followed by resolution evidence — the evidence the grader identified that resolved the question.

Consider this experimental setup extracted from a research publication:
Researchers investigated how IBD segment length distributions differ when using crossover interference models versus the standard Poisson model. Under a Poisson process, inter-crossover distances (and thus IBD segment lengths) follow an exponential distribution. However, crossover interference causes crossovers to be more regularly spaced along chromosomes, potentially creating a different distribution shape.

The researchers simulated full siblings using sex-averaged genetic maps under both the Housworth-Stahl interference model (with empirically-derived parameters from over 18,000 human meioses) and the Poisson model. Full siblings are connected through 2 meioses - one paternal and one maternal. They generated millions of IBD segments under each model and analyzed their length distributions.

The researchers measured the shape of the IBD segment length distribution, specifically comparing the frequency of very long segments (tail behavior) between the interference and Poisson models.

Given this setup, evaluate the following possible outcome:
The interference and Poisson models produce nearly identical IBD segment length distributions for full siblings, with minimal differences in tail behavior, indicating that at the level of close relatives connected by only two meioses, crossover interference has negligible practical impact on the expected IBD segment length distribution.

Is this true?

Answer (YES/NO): NO